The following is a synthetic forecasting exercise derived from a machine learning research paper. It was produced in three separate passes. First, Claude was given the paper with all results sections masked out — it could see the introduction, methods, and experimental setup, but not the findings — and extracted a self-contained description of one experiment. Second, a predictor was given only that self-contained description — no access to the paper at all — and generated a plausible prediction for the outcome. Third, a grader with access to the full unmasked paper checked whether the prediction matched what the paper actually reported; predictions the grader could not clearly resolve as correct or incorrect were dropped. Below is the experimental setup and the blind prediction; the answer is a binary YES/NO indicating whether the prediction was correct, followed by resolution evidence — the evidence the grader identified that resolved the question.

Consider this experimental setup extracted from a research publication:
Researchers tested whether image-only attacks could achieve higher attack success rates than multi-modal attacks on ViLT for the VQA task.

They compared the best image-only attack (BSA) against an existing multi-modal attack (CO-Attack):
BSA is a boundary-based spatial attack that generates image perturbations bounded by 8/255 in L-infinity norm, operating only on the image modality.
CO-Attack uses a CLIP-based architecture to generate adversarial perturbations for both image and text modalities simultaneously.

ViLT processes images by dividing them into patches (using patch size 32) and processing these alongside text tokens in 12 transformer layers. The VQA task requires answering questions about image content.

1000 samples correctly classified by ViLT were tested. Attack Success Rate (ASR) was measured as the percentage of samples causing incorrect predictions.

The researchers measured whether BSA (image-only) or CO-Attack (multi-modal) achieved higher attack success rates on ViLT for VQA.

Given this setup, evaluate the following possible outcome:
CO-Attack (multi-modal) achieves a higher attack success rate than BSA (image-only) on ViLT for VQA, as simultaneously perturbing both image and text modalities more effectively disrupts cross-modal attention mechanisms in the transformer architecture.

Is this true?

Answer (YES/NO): NO